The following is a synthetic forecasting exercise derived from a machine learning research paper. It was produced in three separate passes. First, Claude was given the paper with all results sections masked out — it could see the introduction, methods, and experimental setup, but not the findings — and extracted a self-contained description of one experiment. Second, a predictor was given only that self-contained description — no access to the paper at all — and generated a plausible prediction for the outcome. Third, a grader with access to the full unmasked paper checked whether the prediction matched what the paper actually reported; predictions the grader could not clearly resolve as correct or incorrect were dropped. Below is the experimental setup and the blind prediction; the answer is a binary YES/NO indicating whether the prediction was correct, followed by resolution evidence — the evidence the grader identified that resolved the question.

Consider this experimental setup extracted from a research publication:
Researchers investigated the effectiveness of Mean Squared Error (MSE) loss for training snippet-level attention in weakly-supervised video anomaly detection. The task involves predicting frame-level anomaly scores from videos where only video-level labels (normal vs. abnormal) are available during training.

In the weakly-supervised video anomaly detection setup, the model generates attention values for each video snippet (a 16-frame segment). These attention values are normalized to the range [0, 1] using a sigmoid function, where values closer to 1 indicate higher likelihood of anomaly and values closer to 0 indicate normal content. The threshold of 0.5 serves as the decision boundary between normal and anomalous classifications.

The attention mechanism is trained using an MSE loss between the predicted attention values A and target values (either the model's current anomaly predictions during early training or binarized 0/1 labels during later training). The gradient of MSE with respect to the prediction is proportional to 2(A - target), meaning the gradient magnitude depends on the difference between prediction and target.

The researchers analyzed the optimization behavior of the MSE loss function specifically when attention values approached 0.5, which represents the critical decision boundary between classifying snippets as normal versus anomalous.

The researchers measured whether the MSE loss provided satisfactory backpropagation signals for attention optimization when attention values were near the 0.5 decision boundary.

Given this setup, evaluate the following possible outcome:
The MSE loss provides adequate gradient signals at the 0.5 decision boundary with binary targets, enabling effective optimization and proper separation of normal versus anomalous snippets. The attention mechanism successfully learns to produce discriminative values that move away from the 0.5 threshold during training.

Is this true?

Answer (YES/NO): NO